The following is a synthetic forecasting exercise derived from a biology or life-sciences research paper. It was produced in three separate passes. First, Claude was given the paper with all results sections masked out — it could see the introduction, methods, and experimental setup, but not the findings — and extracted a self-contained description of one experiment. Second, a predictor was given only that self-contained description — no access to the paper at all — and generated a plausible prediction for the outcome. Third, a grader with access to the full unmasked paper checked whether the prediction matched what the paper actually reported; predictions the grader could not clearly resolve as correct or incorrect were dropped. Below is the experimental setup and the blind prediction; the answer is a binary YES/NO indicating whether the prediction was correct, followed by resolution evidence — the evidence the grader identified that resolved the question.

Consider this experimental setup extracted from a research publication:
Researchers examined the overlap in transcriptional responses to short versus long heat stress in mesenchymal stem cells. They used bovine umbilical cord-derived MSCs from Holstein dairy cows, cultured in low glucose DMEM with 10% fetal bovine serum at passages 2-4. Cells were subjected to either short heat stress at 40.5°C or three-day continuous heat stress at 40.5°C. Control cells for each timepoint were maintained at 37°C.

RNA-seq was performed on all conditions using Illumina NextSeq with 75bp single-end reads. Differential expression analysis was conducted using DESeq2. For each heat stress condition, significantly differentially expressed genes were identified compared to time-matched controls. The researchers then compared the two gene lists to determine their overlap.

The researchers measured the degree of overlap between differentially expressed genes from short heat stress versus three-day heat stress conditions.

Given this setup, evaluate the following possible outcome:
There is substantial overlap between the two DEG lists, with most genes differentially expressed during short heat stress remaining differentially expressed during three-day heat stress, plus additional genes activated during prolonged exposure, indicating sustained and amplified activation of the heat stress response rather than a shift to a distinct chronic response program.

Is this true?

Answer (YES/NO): NO